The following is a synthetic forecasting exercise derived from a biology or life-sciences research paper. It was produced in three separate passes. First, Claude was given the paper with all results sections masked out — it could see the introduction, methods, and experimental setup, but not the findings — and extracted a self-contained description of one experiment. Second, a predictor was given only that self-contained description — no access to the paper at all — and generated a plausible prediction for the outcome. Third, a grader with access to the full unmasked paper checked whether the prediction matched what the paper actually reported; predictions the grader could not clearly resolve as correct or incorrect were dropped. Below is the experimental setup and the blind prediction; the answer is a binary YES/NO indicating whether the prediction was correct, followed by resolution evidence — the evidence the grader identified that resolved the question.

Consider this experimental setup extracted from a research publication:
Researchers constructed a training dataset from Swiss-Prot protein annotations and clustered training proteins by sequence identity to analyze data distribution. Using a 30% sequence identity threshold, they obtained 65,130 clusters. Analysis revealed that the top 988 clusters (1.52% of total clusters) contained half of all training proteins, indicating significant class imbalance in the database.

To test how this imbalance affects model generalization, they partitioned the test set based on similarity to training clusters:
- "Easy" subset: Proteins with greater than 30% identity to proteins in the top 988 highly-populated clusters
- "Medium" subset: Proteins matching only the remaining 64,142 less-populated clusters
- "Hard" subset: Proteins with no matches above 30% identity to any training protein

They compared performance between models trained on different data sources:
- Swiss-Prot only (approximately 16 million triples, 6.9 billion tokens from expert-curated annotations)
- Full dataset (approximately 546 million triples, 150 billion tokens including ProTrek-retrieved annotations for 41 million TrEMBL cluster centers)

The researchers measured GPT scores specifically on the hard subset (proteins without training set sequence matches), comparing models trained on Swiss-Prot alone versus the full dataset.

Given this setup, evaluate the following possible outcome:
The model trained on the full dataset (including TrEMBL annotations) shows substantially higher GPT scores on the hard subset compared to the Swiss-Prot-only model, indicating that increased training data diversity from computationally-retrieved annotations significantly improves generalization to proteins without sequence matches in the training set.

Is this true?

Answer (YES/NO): NO